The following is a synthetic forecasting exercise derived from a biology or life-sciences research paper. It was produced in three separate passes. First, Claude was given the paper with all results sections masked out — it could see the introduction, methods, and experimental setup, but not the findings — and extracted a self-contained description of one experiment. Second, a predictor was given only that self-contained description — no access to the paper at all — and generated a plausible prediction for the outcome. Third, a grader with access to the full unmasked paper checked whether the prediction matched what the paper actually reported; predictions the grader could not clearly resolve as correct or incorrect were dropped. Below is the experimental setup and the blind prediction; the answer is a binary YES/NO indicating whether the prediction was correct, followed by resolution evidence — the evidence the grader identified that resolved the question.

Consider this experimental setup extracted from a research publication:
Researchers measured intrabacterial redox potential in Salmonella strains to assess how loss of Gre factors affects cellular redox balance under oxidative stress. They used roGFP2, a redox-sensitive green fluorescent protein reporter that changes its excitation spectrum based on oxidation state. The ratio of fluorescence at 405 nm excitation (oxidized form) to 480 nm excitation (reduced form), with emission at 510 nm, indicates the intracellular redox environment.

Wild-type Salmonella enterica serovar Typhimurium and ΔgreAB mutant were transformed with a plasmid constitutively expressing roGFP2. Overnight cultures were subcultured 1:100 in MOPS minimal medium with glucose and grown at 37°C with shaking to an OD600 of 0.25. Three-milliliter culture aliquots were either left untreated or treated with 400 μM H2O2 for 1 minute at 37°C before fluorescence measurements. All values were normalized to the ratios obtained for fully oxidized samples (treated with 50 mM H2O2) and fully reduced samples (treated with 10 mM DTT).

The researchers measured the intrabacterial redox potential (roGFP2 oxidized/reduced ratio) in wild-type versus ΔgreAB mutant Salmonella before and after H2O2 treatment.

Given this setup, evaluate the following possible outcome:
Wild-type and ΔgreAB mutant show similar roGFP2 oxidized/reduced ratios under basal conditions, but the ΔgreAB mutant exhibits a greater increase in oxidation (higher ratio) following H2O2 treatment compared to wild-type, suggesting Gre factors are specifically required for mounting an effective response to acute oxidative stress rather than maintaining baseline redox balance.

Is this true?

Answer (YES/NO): NO